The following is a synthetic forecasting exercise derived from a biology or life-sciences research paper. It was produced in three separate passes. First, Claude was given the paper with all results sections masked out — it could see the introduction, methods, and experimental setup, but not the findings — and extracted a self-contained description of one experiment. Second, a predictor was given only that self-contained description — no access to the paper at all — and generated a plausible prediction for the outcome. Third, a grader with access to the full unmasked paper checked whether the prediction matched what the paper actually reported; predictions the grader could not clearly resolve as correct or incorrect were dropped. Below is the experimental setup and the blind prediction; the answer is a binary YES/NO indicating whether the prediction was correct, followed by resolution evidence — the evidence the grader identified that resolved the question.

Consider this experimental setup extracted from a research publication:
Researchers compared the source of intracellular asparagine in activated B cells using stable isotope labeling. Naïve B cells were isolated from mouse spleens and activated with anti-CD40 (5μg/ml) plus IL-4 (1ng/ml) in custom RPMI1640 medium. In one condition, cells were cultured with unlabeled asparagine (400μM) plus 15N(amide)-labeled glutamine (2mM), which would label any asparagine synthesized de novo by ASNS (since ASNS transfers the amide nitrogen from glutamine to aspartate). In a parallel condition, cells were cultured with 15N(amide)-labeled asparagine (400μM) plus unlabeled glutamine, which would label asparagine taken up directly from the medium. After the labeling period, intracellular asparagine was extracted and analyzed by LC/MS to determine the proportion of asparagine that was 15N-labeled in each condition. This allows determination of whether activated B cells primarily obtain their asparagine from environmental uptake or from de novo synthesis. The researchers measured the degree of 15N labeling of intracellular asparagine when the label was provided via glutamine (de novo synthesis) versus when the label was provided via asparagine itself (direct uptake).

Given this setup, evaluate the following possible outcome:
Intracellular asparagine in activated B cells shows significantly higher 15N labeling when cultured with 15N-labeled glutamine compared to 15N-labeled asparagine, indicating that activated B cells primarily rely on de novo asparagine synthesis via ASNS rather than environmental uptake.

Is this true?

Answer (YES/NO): NO